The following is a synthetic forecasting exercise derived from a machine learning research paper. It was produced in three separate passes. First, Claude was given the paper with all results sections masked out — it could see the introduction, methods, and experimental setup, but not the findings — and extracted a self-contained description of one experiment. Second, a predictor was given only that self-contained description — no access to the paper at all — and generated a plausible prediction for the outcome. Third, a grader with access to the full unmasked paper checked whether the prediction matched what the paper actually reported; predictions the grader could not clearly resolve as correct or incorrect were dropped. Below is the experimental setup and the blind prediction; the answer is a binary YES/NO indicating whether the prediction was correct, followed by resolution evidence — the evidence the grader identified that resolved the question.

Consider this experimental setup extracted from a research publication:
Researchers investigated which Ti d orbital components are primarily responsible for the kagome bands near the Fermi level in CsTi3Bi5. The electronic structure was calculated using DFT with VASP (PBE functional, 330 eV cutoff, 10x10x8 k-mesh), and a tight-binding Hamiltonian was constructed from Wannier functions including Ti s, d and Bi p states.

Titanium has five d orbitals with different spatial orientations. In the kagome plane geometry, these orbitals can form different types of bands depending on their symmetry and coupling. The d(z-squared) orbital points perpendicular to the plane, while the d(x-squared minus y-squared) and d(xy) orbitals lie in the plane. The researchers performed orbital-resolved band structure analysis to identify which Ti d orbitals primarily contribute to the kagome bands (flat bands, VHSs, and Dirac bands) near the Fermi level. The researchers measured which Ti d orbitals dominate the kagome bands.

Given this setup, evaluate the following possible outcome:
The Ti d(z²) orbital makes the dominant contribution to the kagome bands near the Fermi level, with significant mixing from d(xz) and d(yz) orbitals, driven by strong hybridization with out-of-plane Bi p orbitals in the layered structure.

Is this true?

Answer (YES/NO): NO